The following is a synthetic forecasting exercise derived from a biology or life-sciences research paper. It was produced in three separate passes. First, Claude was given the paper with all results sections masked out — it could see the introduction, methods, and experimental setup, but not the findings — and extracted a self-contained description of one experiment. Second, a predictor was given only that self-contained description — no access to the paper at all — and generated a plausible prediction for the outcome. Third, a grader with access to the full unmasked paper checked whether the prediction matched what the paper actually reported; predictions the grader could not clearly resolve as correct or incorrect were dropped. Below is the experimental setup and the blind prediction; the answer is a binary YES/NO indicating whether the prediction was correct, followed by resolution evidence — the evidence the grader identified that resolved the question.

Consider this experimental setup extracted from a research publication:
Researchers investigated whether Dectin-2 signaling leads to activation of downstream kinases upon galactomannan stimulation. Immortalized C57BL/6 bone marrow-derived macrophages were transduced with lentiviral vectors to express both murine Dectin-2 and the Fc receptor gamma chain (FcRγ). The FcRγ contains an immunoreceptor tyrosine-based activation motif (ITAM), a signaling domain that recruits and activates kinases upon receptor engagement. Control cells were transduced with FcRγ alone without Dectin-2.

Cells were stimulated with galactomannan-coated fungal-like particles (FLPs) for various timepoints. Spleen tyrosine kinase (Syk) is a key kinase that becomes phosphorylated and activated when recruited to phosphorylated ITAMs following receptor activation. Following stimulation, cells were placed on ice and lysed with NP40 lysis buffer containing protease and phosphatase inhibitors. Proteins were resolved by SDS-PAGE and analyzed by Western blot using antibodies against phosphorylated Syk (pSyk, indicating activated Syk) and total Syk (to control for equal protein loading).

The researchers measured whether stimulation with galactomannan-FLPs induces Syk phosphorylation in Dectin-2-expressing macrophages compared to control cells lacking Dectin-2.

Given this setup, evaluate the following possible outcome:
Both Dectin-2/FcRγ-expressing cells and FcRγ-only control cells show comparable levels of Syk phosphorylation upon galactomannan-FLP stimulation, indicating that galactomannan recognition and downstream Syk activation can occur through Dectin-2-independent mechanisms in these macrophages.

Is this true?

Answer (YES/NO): NO